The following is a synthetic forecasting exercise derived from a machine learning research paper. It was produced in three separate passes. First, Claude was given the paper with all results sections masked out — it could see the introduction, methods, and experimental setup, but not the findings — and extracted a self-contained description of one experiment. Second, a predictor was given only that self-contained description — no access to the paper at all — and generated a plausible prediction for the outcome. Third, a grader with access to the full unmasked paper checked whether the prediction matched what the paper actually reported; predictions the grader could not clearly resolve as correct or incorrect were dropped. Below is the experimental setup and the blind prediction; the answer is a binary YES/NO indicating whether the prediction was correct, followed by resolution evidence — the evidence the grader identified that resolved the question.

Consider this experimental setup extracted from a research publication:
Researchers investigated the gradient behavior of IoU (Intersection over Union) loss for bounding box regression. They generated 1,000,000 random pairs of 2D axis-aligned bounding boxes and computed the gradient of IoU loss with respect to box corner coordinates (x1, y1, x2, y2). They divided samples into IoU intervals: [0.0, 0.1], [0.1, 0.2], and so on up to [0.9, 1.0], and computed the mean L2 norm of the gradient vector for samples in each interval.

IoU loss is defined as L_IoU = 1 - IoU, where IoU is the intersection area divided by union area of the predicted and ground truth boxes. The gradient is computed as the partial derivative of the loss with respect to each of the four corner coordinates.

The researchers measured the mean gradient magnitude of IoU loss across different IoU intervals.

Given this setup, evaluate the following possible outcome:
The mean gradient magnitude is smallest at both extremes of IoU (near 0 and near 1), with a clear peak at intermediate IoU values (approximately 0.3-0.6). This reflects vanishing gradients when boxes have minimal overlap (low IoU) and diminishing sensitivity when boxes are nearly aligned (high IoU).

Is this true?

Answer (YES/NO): NO